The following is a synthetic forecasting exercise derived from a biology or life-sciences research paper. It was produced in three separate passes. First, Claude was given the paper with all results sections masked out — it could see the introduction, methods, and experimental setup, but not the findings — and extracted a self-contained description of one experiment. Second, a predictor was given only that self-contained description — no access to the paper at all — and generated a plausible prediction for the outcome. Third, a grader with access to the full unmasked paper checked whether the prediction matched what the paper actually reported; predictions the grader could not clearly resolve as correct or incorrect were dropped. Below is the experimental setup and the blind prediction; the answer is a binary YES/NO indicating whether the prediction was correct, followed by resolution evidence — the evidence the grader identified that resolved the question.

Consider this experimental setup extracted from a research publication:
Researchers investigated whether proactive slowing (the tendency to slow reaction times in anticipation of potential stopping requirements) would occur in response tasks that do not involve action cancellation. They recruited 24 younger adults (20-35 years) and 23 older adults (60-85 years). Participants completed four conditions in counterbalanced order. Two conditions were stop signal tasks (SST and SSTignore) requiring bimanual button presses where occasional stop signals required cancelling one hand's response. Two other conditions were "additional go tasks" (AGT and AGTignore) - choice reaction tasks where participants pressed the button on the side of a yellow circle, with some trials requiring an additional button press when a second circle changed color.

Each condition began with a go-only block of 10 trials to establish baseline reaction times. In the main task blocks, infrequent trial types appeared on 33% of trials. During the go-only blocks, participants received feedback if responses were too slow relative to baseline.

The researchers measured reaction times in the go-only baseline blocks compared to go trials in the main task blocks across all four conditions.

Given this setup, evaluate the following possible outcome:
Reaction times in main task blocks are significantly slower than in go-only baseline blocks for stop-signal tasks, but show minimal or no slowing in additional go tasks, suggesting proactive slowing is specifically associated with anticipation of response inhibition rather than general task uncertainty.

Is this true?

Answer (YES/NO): YES